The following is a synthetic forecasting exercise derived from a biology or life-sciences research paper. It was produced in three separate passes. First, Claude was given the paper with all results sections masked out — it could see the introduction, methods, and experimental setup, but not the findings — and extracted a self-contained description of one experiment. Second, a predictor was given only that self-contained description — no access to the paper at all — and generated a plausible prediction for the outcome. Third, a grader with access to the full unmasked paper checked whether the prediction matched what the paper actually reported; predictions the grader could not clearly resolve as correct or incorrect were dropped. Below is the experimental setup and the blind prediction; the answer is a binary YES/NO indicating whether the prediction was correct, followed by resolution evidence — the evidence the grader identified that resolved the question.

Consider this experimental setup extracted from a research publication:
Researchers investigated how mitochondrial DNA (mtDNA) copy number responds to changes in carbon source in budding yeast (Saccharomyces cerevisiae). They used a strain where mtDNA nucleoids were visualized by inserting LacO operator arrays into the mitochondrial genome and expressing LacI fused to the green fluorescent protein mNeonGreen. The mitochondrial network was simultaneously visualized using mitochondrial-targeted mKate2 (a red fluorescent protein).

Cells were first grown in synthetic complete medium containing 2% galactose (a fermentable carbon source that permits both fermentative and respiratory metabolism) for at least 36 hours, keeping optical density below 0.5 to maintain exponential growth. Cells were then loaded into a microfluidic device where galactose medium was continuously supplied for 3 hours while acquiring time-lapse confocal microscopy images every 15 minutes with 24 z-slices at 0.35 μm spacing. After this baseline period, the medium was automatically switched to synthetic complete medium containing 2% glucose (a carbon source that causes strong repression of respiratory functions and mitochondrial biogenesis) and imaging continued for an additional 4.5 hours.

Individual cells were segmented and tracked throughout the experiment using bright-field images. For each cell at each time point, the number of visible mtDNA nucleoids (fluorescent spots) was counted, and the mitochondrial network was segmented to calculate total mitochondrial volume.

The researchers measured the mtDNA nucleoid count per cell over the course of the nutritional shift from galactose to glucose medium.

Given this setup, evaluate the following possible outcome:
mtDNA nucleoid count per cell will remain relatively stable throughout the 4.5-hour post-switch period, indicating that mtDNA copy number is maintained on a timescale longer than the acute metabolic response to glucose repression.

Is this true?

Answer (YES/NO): NO